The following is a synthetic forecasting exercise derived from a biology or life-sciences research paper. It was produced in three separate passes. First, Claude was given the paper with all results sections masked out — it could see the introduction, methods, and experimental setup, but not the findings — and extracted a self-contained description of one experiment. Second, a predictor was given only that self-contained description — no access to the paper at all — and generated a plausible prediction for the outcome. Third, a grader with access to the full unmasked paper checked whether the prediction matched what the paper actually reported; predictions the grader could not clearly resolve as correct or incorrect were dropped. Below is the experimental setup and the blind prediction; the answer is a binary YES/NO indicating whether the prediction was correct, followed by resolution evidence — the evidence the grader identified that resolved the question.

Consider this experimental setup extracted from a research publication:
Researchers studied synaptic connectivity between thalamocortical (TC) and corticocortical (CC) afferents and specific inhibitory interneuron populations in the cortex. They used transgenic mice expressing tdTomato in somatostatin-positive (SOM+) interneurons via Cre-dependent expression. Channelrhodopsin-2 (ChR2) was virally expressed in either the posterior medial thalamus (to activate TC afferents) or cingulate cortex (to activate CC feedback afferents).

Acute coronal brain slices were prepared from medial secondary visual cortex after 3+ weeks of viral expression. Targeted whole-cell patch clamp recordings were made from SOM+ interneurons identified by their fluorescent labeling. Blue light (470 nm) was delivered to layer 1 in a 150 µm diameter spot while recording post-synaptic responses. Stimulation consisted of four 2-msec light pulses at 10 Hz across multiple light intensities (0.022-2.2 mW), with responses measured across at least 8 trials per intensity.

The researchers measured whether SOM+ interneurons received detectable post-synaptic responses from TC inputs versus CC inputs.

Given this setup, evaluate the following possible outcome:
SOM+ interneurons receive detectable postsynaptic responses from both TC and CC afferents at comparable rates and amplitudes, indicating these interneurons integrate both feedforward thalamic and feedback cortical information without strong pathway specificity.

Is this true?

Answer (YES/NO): NO